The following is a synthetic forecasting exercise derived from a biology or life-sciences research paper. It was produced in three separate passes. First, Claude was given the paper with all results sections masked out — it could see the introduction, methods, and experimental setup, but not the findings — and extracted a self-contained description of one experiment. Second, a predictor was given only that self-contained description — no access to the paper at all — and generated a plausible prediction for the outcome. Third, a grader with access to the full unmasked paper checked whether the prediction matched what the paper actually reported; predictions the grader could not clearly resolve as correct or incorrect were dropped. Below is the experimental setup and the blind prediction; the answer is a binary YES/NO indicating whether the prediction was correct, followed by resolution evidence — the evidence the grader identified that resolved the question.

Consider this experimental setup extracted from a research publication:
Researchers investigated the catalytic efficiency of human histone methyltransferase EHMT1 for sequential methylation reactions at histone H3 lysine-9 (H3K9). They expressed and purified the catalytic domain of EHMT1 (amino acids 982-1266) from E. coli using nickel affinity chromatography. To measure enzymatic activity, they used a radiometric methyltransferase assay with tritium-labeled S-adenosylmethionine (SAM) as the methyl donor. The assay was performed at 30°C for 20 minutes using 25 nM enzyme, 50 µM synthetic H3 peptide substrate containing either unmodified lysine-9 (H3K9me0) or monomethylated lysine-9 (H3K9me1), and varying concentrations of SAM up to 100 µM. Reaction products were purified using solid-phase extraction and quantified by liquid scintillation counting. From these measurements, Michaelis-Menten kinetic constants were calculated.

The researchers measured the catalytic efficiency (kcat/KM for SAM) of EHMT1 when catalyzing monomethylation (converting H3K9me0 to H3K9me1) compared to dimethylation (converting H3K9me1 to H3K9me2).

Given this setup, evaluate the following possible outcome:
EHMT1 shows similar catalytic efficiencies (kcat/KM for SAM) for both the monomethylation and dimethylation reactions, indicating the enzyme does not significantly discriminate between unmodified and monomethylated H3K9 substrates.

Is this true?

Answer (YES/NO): NO